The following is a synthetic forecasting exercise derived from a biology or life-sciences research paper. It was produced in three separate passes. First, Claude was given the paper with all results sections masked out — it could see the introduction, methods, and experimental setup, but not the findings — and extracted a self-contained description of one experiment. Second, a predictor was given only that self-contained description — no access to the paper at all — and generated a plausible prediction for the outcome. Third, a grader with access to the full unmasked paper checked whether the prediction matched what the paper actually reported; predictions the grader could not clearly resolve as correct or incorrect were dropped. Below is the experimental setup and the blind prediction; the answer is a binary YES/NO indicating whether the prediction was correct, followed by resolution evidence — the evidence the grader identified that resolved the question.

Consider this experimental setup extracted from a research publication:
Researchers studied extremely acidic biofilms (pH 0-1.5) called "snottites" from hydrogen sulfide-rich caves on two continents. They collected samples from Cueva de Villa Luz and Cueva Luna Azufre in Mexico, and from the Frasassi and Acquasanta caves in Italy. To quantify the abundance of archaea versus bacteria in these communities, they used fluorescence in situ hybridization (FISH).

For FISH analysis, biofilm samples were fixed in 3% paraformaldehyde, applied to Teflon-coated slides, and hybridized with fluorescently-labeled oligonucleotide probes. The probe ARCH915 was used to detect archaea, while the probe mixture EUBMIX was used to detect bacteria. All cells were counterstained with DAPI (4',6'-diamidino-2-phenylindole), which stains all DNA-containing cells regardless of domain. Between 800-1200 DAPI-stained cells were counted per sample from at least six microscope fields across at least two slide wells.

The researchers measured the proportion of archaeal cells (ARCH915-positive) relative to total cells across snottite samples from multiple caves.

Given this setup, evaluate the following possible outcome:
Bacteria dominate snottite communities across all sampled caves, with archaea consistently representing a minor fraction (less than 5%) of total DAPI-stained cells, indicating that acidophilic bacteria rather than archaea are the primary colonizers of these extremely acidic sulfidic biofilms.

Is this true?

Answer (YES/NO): NO